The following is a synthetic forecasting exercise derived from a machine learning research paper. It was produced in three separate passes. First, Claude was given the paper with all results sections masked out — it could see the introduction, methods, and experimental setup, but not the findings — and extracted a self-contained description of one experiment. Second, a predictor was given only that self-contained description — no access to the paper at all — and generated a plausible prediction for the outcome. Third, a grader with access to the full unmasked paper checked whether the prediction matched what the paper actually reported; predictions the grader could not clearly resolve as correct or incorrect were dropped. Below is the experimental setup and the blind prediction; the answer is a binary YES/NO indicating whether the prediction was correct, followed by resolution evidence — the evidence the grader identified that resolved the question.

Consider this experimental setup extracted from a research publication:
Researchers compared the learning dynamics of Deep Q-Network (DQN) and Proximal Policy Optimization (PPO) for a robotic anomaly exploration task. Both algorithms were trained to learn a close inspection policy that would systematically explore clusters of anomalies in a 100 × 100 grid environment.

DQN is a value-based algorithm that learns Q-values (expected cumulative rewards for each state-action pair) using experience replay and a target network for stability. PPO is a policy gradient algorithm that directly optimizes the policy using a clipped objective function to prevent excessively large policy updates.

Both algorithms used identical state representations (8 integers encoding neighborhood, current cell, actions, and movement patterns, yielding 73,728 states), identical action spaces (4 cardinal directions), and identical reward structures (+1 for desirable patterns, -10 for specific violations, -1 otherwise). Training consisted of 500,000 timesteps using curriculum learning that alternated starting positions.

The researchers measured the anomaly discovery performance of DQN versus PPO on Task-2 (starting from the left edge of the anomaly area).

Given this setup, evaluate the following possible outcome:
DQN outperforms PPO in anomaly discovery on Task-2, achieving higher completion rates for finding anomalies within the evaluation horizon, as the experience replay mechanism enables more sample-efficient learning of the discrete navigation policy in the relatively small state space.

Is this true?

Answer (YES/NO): YES